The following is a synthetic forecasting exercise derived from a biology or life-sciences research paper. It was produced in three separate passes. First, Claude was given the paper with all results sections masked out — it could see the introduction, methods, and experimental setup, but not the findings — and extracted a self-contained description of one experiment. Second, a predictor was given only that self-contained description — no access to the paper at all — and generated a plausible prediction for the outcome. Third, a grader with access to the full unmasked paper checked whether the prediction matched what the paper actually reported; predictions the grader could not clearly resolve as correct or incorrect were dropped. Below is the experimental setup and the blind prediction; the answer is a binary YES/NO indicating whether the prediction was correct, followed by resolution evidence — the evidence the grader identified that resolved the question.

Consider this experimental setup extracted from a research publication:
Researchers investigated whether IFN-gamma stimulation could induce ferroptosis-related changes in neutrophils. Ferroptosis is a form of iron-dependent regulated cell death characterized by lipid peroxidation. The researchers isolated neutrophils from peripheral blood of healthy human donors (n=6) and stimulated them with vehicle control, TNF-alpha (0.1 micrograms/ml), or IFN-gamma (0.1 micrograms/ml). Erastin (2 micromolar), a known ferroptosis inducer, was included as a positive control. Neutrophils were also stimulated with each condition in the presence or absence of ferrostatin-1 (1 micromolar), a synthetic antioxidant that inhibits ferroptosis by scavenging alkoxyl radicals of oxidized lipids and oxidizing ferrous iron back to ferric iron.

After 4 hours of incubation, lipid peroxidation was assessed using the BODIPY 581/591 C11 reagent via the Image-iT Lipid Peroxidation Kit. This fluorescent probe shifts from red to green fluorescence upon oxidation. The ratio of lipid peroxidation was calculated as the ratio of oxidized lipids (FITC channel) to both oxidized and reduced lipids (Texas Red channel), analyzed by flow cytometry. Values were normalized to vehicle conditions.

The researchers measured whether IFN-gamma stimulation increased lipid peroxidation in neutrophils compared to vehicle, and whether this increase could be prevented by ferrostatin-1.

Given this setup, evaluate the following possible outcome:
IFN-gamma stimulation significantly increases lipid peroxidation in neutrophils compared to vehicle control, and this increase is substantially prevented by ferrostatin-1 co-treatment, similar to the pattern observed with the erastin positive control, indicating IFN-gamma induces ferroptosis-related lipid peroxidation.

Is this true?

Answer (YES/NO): YES